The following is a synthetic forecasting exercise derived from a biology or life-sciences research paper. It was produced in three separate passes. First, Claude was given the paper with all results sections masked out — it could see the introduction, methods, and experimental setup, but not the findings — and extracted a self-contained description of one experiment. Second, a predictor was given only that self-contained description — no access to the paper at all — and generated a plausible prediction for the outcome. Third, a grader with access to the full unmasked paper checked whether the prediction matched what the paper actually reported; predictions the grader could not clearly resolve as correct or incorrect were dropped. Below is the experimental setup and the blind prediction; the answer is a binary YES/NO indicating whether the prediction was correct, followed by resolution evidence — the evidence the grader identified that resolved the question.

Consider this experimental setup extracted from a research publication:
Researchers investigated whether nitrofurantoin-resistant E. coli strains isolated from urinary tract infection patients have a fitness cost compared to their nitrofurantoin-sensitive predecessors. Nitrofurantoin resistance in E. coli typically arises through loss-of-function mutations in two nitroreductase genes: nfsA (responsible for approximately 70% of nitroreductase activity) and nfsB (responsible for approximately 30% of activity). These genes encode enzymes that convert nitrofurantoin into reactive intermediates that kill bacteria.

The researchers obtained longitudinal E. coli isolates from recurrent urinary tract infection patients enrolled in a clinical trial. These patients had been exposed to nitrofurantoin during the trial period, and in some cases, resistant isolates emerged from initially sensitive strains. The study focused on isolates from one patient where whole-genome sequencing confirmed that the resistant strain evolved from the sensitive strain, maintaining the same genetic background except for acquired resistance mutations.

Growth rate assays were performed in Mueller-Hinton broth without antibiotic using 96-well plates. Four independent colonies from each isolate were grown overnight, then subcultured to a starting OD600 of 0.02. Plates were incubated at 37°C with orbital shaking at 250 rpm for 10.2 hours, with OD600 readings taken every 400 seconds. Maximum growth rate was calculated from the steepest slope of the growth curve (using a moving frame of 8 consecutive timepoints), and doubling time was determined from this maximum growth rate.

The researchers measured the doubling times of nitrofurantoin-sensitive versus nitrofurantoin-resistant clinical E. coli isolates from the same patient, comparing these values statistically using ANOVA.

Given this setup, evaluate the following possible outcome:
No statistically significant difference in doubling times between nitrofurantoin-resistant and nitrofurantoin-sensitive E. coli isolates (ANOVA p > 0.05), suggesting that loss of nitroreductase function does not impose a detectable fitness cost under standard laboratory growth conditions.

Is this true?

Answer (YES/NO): YES